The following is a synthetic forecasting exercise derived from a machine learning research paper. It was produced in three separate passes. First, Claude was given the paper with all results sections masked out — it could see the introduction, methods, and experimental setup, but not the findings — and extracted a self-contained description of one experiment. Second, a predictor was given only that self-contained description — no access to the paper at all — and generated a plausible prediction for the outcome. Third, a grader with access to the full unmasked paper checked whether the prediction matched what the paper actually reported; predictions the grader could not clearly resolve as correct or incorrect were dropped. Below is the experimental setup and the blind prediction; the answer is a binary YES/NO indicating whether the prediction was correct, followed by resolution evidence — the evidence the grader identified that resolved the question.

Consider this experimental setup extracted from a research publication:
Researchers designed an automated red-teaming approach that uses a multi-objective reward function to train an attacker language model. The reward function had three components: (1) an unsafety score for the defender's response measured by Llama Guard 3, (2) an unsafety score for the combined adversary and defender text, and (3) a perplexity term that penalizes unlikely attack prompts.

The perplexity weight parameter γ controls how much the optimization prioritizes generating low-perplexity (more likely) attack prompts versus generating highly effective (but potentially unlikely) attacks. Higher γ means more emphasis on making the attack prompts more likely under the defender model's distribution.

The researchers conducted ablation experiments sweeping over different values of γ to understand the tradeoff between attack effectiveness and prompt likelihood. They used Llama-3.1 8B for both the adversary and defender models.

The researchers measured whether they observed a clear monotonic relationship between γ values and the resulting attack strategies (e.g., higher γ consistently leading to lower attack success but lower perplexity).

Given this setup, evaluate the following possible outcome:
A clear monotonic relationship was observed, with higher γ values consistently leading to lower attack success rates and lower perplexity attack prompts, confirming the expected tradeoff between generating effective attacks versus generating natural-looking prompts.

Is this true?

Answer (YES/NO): NO